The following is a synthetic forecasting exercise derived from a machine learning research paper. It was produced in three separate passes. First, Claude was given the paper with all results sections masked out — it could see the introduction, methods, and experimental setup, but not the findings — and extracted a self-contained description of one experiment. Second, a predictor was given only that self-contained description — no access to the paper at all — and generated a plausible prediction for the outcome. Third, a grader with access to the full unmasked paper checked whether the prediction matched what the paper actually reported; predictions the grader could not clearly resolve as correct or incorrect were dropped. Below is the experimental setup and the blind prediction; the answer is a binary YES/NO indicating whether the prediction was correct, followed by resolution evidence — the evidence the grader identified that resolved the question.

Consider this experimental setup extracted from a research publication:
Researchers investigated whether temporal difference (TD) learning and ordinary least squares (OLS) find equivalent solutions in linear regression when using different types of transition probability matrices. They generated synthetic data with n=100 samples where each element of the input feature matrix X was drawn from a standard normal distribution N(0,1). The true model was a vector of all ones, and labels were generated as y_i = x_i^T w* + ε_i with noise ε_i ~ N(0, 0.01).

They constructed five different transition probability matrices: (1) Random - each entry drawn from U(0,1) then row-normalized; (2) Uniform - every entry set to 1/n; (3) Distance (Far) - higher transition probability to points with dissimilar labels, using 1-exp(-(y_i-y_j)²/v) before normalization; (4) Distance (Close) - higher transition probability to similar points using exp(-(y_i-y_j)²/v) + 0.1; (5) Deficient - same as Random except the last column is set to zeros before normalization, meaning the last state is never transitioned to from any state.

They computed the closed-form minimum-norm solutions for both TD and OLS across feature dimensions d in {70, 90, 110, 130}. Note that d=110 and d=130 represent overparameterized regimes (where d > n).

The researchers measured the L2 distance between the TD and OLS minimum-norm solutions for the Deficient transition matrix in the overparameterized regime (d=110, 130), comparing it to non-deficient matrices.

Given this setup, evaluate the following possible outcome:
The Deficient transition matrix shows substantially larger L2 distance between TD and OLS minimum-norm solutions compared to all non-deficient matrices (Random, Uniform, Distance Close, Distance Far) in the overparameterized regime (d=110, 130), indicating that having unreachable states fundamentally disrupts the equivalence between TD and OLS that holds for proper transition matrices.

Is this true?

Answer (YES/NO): YES